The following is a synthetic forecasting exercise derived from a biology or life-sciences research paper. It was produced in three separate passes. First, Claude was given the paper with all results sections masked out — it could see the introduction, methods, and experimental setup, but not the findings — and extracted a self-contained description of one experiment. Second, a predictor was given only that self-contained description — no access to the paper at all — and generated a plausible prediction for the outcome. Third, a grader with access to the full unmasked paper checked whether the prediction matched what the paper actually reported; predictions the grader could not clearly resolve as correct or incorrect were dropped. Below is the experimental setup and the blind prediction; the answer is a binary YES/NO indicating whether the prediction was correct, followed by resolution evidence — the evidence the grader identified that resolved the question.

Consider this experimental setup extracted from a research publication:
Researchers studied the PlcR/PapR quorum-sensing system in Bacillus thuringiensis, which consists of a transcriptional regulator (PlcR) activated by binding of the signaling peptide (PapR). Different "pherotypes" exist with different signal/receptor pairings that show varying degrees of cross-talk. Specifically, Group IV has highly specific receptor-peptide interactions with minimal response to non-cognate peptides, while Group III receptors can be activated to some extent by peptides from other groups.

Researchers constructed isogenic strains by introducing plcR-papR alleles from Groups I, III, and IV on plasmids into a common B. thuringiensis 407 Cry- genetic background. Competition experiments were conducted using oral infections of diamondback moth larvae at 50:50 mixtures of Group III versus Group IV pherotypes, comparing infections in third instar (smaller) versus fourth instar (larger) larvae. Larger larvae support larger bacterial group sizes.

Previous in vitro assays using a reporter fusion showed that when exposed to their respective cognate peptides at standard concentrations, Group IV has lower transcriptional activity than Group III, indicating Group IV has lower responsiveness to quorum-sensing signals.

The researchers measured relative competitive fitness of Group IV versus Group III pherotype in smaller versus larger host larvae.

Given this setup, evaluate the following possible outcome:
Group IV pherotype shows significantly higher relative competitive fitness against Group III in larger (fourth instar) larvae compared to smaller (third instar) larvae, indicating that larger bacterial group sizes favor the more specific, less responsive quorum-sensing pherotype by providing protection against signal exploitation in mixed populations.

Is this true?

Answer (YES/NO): NO